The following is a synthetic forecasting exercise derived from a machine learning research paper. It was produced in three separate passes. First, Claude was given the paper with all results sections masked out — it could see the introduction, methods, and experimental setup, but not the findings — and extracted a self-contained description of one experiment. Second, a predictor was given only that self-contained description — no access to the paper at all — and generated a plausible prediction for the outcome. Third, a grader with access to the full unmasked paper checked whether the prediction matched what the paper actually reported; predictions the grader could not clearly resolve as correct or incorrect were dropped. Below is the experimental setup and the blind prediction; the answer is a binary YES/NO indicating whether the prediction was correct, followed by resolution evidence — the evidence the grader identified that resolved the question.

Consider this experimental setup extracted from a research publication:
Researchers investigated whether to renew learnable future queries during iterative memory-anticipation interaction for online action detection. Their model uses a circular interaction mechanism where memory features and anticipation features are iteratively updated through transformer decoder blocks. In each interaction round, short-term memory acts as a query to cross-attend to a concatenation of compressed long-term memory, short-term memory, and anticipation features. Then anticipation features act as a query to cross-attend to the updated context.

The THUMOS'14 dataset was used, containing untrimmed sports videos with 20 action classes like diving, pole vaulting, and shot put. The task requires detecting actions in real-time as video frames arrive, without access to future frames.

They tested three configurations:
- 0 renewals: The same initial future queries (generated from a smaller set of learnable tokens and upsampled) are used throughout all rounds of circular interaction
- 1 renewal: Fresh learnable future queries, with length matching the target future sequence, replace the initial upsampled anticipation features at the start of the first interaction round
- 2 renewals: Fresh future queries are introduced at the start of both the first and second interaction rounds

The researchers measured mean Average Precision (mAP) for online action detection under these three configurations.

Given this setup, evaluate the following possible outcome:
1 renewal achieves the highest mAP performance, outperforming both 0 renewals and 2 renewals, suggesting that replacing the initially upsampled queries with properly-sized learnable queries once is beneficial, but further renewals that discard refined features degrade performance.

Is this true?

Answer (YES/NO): YES